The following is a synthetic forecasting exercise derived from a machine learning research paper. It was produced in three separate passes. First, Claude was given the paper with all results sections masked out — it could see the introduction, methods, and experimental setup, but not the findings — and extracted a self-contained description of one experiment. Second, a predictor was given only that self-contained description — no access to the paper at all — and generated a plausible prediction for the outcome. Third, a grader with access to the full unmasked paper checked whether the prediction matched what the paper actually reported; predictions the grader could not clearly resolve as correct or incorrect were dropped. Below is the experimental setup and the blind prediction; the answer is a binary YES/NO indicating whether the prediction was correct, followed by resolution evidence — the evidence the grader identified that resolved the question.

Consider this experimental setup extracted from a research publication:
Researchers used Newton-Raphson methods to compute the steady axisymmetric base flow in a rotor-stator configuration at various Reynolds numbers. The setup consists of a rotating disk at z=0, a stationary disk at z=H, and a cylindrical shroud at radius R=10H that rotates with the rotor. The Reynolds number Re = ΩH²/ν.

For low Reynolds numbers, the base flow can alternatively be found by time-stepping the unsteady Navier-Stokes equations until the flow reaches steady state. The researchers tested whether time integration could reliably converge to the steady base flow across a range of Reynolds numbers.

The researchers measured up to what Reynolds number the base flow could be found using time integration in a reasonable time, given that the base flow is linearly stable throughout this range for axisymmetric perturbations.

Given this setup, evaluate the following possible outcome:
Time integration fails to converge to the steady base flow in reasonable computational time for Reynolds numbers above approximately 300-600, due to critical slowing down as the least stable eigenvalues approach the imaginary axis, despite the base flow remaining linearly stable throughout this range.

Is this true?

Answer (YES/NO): NO